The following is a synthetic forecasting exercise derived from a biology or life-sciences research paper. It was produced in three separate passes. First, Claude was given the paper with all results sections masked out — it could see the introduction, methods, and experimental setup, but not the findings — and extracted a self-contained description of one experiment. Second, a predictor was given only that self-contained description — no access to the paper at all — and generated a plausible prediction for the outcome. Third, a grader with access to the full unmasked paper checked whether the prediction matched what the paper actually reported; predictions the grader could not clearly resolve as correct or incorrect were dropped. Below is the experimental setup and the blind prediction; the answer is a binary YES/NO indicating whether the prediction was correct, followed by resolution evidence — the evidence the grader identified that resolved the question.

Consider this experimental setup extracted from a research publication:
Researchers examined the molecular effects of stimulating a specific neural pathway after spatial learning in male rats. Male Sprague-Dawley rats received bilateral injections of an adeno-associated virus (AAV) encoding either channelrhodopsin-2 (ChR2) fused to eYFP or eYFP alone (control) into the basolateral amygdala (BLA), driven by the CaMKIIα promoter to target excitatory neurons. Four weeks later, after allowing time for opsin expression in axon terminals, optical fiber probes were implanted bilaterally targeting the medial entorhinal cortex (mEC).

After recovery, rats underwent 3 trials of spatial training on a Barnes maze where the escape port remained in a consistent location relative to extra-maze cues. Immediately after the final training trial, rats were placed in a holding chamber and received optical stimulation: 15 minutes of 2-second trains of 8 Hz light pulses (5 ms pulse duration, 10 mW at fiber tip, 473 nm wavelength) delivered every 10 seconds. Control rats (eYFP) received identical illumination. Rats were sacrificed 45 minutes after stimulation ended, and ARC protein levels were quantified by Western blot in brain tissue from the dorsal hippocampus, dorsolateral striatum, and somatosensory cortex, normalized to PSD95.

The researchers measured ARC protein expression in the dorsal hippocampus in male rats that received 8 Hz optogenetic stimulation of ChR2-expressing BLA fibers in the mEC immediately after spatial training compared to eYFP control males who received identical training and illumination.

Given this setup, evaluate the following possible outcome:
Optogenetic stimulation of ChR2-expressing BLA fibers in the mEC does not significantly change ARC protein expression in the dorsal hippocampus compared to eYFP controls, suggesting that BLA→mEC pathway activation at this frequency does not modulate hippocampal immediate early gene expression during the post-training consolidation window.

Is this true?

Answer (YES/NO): NO